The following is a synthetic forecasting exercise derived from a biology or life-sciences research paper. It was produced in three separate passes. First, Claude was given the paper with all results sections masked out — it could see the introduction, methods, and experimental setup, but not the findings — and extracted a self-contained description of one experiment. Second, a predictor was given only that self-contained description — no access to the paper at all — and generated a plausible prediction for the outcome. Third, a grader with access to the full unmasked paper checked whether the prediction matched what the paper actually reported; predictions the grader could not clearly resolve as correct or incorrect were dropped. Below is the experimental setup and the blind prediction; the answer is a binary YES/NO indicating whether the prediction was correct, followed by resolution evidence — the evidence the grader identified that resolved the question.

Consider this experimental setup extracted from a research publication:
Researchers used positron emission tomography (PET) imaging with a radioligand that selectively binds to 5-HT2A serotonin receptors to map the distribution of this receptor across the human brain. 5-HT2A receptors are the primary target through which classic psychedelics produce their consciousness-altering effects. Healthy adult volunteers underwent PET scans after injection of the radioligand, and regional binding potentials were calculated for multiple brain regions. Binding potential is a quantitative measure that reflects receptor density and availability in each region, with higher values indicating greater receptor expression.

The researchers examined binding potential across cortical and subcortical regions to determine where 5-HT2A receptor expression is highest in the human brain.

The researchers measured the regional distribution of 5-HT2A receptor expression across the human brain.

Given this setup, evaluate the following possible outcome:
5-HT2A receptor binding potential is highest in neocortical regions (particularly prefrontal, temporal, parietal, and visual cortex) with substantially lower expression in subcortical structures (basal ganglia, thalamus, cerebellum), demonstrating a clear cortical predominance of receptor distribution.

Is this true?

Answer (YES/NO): YES